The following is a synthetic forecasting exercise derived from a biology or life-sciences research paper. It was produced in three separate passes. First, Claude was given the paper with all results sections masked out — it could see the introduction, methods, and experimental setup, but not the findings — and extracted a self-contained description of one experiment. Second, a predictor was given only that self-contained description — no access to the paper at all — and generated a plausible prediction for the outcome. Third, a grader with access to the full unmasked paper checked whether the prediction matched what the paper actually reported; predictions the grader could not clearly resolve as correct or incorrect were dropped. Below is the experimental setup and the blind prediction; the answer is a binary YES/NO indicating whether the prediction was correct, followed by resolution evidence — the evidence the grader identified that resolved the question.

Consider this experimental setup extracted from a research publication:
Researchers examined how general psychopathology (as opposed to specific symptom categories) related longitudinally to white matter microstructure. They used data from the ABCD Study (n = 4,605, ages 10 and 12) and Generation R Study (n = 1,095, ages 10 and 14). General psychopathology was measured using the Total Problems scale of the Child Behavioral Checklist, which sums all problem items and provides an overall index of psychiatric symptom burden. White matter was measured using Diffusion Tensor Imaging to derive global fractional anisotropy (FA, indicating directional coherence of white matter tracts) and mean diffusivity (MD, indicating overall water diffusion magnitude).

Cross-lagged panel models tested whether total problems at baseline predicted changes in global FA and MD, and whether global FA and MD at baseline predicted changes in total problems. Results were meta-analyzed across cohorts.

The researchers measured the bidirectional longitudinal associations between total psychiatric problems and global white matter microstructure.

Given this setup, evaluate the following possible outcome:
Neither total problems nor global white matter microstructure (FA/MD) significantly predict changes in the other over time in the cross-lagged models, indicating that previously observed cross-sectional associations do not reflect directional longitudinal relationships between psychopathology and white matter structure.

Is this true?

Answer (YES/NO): YES